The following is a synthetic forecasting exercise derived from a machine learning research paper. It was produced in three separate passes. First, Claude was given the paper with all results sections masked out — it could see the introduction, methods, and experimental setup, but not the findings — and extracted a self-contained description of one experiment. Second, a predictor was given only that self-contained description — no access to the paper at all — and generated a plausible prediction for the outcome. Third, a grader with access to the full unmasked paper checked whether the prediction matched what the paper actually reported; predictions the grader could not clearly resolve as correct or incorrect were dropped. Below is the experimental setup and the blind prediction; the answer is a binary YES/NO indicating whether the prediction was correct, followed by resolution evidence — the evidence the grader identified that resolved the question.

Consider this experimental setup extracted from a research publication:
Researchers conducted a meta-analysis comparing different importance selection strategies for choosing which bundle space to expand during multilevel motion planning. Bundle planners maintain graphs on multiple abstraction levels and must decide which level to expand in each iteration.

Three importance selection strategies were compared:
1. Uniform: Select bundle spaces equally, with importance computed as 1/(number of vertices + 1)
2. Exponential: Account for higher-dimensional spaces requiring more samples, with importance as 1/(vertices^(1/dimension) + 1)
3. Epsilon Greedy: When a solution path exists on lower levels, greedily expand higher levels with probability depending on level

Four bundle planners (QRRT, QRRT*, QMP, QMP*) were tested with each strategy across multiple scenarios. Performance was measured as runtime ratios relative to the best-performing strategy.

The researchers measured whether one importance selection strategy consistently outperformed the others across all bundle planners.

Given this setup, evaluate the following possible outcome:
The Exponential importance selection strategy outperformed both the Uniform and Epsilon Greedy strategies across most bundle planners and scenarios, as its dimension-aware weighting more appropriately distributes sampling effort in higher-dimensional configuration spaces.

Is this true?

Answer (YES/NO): NO